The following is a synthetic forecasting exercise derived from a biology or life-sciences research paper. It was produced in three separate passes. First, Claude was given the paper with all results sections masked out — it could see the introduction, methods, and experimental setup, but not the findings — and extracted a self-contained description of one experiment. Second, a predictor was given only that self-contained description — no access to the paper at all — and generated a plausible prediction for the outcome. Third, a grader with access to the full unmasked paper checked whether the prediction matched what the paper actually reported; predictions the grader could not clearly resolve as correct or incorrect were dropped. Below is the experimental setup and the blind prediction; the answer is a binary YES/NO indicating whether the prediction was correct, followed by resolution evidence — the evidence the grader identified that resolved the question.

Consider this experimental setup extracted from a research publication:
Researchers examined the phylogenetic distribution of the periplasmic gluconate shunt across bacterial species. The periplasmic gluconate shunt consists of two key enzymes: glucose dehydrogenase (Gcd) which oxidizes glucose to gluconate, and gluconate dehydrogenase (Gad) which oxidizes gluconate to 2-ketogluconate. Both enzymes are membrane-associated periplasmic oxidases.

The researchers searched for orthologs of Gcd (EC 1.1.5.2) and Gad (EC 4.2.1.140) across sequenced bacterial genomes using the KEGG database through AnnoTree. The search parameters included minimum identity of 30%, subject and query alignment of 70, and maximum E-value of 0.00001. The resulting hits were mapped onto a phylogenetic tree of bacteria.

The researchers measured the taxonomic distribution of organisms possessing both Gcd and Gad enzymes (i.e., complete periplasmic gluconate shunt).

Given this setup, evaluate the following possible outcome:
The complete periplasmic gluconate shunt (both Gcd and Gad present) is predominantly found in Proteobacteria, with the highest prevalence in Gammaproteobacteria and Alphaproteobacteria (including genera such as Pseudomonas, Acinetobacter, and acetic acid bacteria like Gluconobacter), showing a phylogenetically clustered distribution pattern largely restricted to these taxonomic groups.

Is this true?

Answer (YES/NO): NO